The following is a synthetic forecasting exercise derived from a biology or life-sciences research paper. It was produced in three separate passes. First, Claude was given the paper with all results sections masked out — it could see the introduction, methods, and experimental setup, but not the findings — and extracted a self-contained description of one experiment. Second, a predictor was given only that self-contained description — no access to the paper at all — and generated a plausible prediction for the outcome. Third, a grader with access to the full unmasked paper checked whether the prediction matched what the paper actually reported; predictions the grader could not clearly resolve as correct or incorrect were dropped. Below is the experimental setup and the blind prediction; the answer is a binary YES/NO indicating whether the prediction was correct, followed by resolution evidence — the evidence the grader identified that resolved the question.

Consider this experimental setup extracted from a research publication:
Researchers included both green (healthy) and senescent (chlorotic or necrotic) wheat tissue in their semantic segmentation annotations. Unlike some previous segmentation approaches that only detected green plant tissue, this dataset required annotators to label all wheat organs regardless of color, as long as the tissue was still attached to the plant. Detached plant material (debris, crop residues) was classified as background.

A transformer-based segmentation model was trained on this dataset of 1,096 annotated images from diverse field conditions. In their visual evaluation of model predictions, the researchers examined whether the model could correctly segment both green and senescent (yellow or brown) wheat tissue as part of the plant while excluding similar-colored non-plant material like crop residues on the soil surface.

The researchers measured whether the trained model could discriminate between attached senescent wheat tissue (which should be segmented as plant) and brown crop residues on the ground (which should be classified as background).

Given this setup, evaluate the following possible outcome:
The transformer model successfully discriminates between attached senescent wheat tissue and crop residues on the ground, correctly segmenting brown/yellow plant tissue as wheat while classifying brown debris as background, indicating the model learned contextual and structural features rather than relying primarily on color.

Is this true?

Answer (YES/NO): YES